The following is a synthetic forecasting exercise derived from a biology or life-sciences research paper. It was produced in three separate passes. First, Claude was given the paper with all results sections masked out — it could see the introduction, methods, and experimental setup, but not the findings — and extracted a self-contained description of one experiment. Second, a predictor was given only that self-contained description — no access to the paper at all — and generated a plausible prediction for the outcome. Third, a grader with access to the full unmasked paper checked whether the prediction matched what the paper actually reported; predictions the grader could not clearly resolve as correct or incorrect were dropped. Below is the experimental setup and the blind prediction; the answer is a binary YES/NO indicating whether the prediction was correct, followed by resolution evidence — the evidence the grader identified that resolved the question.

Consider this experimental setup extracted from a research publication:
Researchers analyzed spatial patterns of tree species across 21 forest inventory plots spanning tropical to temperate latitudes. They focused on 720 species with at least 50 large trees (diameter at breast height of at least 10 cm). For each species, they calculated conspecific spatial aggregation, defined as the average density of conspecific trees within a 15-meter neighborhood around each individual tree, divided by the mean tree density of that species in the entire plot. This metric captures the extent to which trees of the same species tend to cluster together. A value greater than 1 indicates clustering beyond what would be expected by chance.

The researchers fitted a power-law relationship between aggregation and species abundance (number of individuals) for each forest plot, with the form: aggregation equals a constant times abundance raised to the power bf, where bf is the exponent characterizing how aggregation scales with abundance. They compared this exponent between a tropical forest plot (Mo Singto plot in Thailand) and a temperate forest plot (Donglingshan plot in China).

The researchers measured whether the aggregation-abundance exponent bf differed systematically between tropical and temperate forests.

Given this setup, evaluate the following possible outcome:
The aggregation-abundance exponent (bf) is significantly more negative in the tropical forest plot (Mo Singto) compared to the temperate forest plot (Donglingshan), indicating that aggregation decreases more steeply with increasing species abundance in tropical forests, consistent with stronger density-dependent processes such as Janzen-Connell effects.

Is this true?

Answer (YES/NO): NO